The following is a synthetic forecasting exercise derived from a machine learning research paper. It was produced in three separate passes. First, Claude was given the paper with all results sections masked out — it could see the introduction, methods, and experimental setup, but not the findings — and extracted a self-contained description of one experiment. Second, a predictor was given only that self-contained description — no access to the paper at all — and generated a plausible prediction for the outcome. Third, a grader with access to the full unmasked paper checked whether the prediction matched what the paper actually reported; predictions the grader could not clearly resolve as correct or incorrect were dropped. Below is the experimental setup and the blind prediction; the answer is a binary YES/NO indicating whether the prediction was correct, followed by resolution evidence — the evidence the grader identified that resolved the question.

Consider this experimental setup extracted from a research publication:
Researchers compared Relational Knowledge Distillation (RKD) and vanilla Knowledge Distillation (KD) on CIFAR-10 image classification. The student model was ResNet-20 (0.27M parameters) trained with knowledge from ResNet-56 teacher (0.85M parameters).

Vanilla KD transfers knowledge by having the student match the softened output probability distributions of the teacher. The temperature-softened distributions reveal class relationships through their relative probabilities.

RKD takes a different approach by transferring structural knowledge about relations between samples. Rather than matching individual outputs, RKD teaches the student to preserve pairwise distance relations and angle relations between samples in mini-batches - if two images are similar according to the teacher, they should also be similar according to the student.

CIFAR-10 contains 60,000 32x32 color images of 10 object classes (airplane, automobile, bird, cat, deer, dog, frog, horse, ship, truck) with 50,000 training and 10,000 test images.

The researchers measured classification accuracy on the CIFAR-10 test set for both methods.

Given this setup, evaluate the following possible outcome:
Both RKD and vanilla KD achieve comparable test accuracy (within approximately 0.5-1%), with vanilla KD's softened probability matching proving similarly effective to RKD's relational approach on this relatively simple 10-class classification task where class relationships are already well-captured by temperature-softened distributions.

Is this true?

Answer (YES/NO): YES